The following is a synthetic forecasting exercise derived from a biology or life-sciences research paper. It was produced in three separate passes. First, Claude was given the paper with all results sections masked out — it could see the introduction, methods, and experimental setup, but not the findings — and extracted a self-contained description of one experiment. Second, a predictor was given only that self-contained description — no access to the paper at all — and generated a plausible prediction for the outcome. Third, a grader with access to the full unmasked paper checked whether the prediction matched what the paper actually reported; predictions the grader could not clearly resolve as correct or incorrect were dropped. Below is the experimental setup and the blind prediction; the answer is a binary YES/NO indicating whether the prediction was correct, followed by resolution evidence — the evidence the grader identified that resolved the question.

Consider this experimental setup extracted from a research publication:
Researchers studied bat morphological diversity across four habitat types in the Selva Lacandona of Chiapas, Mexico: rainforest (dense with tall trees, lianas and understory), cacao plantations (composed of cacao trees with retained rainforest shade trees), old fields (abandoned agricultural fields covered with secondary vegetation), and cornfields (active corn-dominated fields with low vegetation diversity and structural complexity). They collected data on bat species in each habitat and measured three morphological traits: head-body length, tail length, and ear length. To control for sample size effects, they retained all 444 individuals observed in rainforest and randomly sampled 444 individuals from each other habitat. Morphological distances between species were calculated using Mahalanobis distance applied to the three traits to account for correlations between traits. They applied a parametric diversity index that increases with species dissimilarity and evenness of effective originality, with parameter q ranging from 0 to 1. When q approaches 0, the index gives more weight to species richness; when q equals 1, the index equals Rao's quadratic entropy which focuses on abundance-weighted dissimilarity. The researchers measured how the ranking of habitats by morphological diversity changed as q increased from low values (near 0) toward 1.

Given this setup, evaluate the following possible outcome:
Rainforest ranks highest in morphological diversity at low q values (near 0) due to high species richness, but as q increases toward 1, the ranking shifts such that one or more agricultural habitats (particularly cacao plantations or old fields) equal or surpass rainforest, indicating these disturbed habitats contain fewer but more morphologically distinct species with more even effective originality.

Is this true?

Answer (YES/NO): NO